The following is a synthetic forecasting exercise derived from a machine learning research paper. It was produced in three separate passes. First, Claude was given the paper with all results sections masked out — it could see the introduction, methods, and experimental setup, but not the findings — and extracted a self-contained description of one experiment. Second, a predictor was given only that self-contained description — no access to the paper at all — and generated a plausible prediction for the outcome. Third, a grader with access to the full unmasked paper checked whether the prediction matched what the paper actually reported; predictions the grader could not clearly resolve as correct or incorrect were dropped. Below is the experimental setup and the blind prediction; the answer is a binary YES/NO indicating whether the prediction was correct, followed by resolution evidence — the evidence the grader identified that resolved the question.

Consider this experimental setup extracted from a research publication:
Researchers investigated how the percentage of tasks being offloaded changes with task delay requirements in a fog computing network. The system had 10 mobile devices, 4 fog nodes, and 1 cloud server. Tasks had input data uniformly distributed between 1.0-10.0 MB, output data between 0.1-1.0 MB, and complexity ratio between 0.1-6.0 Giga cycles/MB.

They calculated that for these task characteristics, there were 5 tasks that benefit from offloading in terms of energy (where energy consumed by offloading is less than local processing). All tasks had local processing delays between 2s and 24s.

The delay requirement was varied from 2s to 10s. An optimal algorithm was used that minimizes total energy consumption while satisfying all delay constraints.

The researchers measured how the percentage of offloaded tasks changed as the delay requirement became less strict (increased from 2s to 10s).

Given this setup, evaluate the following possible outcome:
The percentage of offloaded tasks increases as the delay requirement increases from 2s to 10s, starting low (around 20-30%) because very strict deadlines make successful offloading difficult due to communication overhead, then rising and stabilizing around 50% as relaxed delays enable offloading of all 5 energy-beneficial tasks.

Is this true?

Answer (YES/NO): NO